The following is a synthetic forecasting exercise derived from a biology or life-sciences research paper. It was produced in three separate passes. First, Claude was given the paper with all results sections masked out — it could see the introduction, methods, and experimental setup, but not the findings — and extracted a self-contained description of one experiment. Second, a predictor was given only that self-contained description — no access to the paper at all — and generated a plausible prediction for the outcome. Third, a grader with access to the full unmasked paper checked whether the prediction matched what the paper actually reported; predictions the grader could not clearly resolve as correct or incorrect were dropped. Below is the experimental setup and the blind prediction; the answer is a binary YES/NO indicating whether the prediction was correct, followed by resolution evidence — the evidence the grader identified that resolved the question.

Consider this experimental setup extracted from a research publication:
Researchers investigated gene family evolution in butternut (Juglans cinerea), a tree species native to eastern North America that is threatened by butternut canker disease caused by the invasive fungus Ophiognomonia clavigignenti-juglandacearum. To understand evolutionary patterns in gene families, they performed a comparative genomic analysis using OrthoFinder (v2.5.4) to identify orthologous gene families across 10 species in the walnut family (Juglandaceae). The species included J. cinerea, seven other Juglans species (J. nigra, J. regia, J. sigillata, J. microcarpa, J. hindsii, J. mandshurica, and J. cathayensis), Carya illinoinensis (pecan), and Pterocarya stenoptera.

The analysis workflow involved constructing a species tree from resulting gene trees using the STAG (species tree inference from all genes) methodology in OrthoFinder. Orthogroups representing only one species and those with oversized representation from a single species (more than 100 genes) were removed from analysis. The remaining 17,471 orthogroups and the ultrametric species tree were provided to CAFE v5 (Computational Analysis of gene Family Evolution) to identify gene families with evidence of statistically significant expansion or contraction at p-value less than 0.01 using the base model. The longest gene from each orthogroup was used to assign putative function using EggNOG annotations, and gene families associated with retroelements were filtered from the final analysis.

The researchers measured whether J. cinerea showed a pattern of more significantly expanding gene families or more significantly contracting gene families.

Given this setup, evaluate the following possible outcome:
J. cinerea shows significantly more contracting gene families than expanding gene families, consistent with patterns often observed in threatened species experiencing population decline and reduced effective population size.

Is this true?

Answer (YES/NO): YES